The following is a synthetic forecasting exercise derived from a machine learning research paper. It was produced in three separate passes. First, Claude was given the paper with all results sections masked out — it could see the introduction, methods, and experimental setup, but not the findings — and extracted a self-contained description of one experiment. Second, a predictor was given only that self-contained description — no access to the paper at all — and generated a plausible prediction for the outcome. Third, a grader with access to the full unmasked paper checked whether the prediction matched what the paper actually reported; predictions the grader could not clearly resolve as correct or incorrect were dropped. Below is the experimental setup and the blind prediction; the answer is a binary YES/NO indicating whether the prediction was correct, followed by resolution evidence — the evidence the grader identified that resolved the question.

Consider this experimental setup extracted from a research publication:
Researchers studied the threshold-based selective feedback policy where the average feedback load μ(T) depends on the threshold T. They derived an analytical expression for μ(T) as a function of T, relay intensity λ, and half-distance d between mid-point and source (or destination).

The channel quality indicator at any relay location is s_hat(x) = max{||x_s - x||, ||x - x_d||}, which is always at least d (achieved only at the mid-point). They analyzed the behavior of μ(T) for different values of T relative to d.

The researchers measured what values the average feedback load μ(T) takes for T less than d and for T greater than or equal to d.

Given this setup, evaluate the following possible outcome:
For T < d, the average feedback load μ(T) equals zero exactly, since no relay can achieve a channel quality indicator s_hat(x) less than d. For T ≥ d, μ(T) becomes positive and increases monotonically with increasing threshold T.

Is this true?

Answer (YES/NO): YES